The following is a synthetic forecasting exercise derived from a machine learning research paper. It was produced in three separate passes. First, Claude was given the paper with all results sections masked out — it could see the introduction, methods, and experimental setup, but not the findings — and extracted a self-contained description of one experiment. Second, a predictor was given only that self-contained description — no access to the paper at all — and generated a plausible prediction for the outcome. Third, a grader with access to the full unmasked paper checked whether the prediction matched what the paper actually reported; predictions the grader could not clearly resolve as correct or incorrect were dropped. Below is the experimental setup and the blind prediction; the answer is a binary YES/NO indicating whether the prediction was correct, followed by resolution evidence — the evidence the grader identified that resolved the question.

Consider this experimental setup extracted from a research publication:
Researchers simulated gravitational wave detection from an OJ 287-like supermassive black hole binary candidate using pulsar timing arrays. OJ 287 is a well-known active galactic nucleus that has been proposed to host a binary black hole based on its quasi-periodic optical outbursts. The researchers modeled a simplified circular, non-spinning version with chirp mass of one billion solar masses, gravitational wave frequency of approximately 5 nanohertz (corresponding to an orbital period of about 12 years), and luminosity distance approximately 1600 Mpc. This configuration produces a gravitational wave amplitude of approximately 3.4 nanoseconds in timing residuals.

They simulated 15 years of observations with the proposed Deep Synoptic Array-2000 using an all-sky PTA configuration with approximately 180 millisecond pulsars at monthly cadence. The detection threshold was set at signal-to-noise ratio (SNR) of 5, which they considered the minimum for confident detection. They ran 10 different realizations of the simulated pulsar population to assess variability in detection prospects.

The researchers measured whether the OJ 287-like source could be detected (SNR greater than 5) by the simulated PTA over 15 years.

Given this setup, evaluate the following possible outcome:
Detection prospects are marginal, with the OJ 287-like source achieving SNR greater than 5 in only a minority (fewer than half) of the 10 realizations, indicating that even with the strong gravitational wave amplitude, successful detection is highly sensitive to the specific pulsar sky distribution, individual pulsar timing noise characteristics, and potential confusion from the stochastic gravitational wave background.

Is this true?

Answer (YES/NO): YES